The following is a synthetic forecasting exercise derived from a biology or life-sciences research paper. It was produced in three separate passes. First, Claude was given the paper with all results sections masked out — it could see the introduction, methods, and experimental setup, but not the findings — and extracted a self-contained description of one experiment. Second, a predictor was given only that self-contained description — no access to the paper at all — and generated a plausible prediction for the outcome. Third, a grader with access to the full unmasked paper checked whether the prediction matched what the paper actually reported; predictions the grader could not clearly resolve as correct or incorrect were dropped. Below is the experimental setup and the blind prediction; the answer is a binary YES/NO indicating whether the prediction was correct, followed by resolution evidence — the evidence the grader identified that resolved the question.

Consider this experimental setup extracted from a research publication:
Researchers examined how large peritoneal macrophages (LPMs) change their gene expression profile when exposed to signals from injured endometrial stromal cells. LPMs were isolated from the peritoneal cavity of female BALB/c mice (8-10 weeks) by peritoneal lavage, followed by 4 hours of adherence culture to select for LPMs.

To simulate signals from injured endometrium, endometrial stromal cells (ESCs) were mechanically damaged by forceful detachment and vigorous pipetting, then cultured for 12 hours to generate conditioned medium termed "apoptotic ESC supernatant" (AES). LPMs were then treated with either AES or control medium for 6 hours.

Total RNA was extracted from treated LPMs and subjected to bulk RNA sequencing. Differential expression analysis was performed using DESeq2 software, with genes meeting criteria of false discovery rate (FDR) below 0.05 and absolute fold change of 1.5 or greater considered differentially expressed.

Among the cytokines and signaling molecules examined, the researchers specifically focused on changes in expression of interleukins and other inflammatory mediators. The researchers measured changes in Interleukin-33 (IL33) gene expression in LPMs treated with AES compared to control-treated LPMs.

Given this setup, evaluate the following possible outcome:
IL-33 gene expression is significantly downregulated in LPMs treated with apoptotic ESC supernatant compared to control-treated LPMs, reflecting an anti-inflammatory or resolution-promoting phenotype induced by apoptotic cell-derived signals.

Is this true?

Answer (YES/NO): NO